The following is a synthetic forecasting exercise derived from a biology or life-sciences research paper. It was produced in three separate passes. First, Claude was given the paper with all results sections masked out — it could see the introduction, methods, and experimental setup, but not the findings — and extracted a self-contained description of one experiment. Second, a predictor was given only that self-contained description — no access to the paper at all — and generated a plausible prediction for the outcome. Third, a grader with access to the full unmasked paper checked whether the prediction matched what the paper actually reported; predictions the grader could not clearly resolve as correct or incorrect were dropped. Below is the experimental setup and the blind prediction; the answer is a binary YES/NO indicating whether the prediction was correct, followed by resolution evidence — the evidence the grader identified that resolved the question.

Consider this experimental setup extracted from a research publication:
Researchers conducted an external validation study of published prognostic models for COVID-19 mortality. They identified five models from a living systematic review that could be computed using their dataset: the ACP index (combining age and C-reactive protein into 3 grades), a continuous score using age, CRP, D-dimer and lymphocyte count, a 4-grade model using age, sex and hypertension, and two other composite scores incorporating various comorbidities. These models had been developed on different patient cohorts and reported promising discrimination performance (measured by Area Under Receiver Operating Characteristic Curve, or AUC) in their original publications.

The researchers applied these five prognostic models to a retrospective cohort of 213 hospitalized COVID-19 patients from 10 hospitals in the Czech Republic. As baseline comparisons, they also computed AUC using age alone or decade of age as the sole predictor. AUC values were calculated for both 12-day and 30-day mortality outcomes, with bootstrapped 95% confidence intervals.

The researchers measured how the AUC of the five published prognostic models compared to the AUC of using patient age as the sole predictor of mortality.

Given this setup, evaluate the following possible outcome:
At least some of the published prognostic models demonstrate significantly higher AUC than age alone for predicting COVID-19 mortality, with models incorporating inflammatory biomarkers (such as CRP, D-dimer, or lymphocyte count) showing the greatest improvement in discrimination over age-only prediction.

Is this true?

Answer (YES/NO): NO